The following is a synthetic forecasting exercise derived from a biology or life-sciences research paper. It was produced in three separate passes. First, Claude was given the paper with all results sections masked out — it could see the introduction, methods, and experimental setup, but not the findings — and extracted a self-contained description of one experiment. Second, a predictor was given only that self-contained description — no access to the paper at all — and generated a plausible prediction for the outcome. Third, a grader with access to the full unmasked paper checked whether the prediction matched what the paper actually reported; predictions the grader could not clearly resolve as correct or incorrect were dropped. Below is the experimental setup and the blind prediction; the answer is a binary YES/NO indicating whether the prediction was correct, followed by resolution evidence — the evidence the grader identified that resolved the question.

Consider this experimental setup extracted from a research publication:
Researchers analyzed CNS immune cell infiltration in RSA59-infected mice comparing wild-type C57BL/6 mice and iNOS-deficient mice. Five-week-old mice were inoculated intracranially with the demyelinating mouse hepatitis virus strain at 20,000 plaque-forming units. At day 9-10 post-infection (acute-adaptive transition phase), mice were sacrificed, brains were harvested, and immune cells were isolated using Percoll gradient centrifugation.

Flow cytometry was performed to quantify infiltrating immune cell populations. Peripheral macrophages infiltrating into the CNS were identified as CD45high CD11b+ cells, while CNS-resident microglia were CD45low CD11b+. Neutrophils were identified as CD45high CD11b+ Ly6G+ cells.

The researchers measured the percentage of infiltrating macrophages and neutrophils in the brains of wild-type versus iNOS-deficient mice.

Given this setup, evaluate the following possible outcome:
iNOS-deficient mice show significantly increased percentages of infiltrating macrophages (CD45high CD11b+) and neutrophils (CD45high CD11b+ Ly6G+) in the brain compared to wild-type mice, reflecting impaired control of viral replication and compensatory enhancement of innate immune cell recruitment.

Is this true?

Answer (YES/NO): NO